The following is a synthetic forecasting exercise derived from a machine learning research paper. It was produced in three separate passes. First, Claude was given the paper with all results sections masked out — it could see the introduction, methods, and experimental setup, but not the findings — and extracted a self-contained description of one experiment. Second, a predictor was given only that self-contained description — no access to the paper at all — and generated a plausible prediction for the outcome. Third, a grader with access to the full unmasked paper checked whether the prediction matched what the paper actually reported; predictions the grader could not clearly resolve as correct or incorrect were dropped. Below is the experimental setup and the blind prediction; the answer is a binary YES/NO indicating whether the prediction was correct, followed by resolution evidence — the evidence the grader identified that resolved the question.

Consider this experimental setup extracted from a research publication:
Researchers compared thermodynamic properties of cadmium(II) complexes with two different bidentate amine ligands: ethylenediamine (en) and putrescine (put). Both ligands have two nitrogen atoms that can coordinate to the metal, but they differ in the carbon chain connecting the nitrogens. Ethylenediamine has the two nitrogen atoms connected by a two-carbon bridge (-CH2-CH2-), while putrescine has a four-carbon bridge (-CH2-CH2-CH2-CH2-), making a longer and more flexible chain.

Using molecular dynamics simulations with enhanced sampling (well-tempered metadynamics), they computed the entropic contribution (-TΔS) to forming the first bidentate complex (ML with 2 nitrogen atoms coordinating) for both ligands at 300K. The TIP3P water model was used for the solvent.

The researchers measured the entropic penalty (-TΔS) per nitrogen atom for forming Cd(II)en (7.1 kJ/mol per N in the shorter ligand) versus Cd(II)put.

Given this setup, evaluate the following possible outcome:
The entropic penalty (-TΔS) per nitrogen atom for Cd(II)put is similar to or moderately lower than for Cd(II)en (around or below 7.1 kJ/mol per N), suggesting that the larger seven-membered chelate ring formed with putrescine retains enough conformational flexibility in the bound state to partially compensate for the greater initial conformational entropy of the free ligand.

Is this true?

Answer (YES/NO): NO